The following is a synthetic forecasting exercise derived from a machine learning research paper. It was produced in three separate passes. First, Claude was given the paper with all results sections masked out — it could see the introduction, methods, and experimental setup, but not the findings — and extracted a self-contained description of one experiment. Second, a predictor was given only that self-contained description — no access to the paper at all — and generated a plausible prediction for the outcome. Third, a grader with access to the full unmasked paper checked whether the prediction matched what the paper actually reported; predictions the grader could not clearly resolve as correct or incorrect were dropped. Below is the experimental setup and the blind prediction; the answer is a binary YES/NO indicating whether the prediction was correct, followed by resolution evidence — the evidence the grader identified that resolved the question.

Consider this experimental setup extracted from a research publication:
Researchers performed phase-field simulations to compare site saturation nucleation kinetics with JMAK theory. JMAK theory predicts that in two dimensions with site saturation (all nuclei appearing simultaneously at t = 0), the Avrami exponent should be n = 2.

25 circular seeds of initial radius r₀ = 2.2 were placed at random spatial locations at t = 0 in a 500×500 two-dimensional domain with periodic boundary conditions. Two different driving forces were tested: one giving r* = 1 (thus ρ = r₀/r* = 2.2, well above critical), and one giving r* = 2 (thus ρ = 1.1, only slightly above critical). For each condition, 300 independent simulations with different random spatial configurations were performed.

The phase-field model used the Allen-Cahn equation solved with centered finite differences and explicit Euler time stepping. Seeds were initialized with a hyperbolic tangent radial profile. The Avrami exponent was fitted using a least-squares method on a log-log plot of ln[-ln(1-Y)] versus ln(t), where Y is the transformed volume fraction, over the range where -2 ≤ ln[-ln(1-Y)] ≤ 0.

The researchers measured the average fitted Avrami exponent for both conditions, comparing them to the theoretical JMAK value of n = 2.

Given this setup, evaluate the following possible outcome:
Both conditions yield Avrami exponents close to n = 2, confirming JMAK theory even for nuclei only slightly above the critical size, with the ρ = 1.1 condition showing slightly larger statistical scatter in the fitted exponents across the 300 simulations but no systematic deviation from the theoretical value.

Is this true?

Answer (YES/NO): NO